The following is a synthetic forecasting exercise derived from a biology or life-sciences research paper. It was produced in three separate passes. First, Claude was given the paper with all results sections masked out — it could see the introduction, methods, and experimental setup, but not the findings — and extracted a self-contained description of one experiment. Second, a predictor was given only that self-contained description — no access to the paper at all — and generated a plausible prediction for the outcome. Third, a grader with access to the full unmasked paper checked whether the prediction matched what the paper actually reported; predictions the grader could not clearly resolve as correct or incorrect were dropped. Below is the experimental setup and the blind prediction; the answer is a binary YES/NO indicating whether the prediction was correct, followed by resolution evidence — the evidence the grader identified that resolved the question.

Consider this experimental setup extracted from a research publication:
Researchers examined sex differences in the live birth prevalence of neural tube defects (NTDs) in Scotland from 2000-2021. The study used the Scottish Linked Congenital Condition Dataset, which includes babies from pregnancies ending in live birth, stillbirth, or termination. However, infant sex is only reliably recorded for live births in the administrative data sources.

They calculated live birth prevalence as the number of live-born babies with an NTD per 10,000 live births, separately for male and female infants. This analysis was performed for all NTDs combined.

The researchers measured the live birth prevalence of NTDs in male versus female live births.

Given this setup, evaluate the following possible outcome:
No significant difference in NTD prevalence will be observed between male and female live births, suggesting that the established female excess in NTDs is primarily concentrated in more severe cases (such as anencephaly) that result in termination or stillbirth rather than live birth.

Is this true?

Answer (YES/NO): NO